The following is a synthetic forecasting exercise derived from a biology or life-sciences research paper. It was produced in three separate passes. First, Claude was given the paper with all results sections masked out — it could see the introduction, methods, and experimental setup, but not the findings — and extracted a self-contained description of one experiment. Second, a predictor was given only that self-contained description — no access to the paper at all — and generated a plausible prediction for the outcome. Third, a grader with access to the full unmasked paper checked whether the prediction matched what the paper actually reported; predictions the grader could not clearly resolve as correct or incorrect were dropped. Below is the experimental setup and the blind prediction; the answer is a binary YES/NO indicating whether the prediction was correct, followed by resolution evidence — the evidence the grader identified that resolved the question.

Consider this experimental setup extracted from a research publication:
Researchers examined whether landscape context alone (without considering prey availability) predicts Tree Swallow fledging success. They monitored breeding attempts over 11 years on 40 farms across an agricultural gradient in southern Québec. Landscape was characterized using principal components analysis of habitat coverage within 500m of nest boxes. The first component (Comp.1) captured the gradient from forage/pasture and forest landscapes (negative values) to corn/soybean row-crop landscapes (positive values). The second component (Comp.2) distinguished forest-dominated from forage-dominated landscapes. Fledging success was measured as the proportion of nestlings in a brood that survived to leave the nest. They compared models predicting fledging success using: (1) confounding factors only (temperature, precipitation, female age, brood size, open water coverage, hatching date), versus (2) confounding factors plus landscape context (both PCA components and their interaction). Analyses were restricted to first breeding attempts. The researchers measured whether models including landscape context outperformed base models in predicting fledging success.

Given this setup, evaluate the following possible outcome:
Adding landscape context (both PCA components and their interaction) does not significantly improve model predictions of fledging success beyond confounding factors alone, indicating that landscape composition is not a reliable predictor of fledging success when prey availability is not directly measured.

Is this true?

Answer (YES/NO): NO